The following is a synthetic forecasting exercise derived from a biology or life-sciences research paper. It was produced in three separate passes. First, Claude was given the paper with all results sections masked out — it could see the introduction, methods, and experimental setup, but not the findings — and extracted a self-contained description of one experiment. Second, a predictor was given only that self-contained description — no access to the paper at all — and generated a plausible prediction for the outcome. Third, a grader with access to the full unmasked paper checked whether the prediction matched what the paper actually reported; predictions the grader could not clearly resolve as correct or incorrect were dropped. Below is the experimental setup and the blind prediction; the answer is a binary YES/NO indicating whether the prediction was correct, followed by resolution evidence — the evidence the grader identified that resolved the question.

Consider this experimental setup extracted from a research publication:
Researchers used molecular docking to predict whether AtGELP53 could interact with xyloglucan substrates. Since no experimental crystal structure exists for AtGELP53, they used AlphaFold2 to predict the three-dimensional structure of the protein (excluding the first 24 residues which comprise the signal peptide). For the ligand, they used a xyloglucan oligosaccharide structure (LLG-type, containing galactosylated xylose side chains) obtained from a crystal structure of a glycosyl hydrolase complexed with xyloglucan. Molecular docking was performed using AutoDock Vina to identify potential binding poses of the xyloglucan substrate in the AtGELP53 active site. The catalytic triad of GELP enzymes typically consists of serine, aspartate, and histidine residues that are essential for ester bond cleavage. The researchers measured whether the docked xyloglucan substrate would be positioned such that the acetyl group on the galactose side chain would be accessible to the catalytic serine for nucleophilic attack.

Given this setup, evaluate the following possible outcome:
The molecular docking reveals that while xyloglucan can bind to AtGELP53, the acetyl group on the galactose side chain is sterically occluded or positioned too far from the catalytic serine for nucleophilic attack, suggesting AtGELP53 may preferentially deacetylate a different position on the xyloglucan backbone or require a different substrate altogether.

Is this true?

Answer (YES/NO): NO